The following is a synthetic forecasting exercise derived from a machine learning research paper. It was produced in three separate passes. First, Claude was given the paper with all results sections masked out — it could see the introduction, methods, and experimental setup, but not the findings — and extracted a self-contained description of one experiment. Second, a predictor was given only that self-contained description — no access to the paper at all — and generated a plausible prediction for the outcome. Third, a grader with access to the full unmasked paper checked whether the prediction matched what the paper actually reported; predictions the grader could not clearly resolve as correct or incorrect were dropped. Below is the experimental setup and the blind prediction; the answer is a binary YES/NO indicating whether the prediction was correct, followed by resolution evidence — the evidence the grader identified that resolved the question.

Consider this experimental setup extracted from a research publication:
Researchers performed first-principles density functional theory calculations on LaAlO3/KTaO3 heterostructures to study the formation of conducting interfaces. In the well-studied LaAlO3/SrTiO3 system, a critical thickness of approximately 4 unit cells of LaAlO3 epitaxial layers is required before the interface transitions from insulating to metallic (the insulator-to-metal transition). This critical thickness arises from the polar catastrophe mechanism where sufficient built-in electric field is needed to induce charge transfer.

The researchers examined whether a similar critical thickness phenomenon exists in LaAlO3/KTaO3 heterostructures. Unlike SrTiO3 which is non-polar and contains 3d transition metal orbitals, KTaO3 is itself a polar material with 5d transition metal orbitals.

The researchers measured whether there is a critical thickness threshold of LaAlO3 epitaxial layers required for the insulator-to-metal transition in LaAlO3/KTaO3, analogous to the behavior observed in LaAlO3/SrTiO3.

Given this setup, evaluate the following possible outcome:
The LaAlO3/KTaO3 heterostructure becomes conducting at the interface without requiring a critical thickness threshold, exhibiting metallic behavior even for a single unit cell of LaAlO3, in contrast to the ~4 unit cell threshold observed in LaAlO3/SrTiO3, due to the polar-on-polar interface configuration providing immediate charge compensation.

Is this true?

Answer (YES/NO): YES